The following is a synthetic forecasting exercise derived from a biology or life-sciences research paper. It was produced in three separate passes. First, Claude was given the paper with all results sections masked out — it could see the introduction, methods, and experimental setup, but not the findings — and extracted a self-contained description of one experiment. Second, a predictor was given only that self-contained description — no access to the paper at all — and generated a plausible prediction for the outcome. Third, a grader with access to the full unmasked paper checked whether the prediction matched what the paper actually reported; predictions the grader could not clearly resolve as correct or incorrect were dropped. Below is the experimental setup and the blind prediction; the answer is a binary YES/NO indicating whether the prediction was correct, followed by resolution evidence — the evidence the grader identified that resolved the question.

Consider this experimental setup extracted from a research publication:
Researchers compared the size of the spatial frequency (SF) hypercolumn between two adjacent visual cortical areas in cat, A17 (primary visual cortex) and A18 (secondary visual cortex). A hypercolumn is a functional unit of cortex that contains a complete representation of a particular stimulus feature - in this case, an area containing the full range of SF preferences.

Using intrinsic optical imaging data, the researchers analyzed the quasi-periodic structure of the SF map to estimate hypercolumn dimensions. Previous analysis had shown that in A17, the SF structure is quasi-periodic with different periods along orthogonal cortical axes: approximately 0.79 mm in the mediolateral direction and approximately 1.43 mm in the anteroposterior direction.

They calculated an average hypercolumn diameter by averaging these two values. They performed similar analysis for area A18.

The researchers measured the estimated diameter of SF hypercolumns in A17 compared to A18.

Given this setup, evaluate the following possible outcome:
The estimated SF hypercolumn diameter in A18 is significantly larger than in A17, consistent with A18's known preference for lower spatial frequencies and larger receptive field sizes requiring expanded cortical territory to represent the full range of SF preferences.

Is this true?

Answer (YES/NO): YES